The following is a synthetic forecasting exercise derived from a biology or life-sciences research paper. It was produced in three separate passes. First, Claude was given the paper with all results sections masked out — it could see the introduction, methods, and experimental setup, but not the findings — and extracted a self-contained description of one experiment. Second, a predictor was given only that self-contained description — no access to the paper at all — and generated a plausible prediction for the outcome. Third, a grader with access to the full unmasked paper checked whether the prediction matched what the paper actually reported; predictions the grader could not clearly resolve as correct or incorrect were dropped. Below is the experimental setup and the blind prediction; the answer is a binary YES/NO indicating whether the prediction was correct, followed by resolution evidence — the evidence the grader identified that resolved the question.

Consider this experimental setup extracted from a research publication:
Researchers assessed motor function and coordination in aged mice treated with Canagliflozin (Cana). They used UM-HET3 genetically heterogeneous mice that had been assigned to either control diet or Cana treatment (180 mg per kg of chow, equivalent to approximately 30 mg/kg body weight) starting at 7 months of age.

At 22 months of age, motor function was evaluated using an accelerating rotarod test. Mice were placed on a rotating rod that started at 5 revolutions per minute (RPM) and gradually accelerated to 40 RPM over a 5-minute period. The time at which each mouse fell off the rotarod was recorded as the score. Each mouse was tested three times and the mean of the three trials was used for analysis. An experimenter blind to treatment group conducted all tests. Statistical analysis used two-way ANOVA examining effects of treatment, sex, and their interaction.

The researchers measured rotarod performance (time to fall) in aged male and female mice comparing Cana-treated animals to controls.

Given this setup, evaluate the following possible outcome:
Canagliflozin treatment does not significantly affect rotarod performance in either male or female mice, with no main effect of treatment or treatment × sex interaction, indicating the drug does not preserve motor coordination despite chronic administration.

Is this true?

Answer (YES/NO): NO